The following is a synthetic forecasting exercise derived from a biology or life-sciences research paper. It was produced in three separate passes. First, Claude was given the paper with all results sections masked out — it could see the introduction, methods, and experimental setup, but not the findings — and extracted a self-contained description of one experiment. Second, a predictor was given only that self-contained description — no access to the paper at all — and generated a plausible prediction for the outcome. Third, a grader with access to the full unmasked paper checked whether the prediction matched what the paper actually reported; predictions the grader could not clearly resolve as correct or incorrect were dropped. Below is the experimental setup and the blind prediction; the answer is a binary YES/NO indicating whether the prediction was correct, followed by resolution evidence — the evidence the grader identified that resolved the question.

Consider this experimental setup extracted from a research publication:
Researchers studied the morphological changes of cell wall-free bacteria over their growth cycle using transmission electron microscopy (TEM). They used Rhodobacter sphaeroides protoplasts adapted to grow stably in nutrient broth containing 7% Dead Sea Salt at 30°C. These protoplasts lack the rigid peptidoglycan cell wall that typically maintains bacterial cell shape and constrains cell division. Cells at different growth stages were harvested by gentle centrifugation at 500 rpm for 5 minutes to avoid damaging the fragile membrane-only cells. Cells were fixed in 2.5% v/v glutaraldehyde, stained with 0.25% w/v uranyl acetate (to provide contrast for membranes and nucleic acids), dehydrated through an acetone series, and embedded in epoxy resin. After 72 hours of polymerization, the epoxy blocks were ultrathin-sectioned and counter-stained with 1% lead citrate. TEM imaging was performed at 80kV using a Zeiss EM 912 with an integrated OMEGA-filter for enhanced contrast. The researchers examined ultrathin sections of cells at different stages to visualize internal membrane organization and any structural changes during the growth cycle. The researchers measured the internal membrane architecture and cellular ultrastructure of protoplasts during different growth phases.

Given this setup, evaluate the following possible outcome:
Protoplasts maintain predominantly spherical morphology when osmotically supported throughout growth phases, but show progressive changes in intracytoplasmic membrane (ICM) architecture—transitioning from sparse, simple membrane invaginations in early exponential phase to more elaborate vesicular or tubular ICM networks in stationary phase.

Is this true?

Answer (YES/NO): NO